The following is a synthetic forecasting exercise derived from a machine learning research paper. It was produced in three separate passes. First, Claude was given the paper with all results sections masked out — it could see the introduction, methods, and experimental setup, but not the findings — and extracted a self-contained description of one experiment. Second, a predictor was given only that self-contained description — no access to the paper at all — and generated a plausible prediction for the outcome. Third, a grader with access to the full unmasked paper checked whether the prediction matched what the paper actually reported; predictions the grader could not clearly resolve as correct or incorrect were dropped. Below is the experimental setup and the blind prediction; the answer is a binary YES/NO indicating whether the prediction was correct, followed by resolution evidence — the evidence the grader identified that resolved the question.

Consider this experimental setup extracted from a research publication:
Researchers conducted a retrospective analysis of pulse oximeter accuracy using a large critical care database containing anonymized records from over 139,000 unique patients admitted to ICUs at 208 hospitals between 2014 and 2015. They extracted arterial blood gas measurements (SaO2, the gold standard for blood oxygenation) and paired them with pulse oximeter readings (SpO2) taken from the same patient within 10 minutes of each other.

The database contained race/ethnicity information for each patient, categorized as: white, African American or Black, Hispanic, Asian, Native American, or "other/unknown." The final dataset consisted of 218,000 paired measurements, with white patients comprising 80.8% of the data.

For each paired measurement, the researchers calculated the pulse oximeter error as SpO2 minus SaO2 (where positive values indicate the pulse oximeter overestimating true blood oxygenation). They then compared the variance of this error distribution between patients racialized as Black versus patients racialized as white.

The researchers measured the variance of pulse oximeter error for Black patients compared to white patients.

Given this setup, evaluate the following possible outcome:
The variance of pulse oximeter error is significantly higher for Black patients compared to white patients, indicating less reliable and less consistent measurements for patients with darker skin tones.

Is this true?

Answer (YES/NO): YES